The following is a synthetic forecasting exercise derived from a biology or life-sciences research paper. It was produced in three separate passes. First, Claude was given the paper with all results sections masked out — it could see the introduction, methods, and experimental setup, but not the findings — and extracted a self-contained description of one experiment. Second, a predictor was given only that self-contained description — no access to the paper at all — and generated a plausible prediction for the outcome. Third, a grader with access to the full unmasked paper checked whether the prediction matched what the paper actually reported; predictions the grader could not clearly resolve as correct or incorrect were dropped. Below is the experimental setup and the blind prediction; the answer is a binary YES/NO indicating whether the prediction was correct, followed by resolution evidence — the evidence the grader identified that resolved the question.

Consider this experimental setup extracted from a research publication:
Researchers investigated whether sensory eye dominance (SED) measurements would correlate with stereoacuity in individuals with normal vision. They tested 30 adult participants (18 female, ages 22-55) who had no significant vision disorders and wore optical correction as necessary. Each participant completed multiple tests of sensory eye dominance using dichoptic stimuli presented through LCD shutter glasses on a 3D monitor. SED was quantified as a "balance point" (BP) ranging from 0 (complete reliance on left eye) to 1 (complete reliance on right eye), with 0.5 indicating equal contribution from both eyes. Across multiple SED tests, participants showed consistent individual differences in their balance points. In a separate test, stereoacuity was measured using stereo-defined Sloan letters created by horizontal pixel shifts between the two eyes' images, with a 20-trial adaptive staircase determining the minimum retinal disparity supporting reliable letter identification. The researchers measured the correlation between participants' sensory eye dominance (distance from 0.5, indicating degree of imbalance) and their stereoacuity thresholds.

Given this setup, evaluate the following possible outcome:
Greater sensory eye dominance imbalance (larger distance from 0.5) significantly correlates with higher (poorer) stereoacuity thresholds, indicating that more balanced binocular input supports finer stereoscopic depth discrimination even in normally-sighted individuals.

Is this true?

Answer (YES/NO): NO